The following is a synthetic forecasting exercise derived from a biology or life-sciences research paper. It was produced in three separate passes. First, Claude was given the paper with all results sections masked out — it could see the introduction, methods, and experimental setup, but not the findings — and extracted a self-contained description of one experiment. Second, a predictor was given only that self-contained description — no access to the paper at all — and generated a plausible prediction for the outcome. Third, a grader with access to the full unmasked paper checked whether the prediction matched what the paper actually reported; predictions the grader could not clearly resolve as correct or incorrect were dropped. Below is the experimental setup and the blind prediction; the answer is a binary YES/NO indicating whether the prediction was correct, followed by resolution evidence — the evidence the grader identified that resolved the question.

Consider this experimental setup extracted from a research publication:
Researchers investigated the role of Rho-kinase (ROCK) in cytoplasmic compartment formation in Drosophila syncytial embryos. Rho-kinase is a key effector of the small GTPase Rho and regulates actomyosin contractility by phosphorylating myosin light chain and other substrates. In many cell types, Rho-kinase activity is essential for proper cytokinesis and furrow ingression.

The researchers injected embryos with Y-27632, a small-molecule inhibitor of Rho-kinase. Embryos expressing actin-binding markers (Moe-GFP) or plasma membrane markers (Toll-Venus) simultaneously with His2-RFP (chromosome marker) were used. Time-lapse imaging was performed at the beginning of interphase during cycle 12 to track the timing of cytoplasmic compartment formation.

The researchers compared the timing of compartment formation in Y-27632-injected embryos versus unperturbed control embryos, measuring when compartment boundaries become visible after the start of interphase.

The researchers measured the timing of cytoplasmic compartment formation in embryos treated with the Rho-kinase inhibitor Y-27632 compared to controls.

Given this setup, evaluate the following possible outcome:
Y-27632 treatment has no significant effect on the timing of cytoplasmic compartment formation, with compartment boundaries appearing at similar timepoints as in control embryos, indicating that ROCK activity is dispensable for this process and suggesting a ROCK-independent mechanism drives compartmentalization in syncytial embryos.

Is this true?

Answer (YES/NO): NO